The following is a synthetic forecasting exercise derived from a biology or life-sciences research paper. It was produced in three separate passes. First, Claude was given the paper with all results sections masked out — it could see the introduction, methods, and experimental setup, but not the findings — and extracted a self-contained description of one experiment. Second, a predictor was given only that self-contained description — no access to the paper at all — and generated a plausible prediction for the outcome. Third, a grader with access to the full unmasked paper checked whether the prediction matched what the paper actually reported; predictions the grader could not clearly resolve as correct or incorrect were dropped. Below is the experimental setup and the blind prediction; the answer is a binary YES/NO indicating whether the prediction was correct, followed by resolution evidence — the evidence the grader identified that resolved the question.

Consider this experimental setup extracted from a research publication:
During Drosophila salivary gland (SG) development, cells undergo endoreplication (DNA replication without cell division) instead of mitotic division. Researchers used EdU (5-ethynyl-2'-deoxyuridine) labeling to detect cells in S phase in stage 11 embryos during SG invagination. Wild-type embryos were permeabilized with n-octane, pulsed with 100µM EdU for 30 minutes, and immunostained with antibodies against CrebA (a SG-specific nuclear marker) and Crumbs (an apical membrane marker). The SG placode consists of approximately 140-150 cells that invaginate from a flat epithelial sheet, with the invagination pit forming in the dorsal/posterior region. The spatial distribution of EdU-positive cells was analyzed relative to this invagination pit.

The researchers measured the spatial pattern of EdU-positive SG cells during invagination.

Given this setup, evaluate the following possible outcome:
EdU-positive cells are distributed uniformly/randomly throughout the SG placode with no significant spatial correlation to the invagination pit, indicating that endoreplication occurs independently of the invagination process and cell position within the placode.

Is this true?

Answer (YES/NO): NO